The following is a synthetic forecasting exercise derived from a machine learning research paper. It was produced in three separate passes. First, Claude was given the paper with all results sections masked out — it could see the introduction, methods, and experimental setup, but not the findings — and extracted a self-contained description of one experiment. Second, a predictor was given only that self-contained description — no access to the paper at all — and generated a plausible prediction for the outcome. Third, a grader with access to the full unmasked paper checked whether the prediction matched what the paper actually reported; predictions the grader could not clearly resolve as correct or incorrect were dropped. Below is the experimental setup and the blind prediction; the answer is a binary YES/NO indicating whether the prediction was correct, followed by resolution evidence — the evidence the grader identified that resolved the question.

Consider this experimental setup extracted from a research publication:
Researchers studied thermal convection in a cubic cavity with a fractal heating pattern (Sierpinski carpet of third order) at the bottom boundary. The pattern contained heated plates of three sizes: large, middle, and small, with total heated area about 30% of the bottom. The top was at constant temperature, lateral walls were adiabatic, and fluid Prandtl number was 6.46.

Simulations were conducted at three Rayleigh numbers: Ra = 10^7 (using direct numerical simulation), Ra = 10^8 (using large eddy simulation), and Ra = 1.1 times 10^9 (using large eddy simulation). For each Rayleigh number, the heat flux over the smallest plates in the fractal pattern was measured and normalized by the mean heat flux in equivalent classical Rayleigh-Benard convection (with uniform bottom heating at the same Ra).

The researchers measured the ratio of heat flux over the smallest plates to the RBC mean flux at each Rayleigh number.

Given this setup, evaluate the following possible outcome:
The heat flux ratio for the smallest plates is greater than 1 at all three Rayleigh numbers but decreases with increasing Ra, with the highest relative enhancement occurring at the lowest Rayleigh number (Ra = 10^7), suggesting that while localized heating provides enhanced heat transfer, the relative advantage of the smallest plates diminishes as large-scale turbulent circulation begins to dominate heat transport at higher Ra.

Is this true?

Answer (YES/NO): YES